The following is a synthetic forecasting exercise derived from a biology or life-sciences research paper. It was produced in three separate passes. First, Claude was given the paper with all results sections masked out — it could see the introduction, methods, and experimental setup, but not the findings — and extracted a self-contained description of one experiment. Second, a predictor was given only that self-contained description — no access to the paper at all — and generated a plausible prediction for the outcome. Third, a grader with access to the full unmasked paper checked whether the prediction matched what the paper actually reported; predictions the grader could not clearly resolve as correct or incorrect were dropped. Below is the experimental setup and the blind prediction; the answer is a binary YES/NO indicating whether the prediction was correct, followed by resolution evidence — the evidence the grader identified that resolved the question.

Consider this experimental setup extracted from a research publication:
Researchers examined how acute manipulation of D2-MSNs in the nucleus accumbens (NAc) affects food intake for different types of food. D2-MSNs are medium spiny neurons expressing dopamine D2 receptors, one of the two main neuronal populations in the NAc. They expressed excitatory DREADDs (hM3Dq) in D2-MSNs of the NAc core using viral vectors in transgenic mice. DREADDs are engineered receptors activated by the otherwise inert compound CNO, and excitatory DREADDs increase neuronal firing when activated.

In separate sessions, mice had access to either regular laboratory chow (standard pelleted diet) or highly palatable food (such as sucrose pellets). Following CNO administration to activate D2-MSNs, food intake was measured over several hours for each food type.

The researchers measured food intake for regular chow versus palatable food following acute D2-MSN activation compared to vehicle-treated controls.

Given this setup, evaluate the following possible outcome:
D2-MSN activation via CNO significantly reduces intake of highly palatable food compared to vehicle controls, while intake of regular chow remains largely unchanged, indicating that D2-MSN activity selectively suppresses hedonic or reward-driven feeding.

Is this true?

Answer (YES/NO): NO